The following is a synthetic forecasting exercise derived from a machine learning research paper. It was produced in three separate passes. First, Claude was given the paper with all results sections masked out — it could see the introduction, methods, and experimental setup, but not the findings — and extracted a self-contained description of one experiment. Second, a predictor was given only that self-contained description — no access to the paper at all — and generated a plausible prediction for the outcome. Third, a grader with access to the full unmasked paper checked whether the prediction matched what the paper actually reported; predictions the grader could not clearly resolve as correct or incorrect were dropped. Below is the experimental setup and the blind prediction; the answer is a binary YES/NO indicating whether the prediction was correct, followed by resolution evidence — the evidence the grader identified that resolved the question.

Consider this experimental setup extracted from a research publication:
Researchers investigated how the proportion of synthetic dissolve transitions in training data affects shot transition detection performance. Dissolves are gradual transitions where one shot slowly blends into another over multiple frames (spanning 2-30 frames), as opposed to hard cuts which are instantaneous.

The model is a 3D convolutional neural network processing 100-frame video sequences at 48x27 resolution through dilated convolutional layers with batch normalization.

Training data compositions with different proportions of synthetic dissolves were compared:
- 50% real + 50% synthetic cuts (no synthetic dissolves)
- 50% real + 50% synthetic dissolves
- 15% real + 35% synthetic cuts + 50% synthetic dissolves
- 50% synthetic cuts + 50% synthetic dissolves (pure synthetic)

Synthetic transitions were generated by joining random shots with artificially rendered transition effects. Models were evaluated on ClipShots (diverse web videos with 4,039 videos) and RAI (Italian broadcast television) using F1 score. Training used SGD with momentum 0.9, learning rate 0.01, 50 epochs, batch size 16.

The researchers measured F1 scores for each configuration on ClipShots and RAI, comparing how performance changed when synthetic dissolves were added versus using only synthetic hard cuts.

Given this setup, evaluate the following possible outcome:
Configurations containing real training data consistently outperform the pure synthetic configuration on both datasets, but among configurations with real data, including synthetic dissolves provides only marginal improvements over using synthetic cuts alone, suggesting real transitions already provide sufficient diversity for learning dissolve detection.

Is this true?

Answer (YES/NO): NO